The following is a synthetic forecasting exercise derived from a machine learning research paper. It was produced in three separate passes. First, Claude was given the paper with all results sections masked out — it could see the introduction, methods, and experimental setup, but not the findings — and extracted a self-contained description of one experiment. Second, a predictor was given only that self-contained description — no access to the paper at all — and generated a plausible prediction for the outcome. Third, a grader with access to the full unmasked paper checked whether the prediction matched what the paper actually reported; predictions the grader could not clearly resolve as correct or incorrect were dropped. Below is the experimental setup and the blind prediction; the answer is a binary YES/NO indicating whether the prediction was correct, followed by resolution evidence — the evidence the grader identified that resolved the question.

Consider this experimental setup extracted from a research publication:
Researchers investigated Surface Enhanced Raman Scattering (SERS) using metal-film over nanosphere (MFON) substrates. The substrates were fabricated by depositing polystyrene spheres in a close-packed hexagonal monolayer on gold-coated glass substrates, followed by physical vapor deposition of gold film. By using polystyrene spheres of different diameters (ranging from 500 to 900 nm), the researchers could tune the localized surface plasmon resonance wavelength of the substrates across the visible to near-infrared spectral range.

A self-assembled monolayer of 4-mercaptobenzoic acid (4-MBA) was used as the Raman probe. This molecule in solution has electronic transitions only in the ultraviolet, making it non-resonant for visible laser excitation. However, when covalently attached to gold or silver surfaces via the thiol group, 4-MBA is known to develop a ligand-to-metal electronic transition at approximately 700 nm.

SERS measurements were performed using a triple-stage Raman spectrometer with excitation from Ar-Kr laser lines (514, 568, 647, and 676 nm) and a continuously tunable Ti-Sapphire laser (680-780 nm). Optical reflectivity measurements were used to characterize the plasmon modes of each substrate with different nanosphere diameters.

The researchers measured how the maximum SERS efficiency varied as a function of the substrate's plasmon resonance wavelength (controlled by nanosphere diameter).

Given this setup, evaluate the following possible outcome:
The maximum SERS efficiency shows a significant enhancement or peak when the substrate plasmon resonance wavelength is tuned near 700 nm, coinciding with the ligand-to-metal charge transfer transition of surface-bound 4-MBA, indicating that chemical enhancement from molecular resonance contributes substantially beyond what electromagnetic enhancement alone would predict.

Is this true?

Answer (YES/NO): YES